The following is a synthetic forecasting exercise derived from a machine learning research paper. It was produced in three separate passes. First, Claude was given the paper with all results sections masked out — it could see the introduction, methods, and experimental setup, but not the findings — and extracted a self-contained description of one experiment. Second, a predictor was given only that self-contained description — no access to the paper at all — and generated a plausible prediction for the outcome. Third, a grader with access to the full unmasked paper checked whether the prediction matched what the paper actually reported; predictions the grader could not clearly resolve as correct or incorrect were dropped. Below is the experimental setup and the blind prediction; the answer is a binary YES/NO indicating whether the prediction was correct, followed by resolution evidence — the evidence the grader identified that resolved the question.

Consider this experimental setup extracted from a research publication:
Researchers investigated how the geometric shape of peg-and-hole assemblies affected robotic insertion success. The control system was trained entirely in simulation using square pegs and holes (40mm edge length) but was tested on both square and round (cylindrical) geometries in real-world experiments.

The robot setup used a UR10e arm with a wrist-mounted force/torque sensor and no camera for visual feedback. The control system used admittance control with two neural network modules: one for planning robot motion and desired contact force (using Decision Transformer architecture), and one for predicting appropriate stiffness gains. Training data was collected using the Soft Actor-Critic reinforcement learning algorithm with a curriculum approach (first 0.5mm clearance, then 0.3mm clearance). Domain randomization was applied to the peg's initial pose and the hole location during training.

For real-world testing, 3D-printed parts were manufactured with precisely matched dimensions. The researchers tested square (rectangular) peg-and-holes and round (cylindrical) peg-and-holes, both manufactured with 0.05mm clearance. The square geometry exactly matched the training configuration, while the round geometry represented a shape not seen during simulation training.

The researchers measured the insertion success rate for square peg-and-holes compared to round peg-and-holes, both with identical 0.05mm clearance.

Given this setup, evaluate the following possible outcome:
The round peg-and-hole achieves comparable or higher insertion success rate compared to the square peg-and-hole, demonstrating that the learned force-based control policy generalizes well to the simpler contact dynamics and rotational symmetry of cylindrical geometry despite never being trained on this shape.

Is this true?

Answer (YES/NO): YES